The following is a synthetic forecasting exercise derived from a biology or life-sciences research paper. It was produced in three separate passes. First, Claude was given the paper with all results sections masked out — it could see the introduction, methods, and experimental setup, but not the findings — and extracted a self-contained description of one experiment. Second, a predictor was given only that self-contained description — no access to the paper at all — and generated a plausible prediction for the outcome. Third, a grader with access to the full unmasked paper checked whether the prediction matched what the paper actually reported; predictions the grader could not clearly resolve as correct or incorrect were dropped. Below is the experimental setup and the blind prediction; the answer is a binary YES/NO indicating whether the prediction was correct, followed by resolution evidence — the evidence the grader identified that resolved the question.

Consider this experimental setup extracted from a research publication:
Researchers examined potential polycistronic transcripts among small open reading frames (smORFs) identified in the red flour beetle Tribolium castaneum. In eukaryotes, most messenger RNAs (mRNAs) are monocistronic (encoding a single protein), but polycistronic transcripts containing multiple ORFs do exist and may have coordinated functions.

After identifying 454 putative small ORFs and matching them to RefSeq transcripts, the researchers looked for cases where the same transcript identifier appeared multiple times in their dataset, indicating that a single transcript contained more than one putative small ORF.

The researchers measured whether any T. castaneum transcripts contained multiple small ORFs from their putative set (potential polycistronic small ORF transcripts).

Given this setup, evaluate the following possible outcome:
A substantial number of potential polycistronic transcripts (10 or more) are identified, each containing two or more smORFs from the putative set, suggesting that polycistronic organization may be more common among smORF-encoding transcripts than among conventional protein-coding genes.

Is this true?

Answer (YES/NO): YES